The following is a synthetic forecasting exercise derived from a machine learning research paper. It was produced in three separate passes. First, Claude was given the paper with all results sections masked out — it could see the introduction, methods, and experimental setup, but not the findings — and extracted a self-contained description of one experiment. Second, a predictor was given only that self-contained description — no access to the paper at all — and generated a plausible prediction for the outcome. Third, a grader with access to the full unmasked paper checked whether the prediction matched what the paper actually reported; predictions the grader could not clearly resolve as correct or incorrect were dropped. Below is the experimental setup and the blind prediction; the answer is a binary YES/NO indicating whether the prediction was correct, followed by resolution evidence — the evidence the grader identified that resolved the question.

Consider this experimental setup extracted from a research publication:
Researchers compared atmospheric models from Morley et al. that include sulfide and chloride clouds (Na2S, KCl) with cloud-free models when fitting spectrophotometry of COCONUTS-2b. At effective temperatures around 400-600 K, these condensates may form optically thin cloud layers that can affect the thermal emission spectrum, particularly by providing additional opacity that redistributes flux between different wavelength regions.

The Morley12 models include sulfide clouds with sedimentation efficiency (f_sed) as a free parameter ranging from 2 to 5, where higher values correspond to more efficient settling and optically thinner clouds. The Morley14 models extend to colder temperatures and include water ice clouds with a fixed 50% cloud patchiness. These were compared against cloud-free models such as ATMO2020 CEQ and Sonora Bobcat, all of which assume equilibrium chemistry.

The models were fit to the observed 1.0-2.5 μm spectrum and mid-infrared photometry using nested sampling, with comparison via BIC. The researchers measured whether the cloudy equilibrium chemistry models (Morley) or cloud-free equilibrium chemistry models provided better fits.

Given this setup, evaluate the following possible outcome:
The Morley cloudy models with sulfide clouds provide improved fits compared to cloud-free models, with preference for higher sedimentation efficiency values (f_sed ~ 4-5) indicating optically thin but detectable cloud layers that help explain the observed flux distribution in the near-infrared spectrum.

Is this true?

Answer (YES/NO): NO